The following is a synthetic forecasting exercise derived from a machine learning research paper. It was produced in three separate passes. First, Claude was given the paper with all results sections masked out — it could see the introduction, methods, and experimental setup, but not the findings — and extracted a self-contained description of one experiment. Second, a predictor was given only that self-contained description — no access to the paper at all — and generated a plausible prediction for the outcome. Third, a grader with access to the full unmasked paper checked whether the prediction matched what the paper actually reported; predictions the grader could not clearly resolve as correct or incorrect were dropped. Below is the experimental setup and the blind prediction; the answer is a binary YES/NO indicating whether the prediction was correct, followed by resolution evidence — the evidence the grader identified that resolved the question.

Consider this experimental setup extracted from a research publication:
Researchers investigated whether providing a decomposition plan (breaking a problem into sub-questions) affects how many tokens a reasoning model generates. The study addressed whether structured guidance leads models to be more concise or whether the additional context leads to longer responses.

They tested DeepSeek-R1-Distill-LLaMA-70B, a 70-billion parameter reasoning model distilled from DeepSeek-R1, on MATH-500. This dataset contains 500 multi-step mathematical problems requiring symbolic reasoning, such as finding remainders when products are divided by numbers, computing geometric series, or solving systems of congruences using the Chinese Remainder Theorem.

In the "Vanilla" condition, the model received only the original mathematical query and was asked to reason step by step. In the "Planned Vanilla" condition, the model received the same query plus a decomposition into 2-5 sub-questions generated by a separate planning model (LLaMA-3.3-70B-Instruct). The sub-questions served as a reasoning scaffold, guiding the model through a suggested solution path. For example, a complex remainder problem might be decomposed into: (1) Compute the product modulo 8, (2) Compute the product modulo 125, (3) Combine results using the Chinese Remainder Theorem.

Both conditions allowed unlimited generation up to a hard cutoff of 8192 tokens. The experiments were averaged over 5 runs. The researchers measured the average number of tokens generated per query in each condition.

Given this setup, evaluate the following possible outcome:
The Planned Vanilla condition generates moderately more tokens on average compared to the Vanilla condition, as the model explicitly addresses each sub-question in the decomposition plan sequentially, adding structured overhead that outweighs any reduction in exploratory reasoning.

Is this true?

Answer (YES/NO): NO